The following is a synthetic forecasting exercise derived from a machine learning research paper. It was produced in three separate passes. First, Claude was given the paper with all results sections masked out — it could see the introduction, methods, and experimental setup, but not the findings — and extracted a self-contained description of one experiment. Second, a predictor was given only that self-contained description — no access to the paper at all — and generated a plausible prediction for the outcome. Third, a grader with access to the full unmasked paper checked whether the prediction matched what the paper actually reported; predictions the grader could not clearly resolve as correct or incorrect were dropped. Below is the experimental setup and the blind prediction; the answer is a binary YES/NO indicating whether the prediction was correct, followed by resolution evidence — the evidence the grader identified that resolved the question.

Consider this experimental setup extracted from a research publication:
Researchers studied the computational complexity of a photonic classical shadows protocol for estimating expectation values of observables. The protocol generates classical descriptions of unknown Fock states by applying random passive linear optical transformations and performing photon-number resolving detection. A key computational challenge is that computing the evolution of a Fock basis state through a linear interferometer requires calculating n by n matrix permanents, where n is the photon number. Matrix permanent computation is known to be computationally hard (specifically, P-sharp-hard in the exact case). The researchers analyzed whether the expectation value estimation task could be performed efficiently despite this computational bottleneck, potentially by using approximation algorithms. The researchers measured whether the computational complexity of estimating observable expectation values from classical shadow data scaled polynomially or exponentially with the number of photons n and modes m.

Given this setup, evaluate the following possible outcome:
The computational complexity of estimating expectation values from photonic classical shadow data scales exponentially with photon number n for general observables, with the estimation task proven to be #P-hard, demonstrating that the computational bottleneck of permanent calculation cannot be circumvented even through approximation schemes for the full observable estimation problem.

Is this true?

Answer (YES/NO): NO